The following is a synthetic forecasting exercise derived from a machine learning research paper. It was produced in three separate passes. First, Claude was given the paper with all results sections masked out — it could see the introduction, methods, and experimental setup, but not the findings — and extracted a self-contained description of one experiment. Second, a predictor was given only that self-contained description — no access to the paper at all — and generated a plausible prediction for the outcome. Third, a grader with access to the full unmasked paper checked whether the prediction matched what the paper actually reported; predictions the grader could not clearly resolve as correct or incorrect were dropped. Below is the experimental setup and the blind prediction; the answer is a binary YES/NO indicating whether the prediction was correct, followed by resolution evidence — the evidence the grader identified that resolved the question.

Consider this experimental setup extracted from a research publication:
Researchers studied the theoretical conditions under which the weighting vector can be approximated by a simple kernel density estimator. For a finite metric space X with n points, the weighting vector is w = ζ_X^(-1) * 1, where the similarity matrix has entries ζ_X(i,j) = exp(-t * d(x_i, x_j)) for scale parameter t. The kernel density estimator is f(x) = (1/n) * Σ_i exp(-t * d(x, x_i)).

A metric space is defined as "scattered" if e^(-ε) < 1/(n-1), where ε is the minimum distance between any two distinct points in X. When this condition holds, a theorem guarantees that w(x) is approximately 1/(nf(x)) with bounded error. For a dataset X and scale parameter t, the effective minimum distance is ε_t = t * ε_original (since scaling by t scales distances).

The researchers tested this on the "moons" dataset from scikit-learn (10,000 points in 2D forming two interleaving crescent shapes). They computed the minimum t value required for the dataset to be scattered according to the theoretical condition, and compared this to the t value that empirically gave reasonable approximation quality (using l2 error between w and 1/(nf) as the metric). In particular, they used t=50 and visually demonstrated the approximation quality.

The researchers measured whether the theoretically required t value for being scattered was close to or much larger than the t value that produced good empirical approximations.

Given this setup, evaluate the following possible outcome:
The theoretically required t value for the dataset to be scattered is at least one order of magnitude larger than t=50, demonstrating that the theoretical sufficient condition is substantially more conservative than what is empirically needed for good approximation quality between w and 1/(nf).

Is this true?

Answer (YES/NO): YES